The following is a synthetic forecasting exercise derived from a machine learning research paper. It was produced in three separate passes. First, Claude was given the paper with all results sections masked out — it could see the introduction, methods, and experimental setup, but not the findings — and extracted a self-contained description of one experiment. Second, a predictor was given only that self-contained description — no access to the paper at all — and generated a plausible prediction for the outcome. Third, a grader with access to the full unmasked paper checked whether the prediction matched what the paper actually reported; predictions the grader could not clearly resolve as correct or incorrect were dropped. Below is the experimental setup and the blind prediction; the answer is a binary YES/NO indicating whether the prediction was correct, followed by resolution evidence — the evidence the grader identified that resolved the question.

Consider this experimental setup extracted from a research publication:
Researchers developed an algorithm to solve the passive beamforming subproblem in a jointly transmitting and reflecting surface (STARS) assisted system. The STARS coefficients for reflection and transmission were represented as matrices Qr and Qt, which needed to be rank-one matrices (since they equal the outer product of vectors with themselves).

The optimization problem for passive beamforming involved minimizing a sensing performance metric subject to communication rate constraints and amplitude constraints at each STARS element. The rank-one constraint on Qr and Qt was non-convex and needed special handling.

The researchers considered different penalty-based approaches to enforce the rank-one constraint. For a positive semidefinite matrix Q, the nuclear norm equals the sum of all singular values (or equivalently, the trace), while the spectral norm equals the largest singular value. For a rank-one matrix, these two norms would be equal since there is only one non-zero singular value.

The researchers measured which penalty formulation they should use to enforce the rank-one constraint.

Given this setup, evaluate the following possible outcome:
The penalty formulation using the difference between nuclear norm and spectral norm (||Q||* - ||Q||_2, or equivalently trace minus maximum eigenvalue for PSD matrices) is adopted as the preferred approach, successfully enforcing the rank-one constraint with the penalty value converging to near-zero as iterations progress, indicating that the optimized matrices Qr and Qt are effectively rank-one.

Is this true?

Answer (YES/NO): YES